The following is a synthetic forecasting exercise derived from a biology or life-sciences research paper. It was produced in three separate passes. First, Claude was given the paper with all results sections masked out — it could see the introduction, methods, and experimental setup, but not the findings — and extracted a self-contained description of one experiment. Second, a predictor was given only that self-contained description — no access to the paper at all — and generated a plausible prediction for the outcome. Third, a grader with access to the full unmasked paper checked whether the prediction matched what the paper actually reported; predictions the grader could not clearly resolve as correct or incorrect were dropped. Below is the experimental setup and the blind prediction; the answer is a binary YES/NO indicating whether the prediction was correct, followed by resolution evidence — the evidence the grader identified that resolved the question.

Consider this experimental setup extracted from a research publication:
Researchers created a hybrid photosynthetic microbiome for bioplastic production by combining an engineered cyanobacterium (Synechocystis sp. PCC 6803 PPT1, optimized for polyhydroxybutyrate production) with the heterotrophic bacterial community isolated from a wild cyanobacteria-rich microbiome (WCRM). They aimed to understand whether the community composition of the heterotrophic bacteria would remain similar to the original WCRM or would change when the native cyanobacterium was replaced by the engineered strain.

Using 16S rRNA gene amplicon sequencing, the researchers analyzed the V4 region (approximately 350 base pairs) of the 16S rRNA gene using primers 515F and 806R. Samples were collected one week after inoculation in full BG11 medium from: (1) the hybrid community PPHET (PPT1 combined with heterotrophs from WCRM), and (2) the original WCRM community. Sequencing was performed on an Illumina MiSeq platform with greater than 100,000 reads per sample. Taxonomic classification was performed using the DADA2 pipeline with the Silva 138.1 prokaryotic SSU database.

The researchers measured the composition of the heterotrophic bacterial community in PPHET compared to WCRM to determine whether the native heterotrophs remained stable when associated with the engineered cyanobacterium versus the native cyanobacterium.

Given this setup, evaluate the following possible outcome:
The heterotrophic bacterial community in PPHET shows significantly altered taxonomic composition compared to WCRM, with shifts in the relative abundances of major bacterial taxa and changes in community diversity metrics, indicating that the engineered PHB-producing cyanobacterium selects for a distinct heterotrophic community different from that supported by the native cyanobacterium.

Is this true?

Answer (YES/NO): NO